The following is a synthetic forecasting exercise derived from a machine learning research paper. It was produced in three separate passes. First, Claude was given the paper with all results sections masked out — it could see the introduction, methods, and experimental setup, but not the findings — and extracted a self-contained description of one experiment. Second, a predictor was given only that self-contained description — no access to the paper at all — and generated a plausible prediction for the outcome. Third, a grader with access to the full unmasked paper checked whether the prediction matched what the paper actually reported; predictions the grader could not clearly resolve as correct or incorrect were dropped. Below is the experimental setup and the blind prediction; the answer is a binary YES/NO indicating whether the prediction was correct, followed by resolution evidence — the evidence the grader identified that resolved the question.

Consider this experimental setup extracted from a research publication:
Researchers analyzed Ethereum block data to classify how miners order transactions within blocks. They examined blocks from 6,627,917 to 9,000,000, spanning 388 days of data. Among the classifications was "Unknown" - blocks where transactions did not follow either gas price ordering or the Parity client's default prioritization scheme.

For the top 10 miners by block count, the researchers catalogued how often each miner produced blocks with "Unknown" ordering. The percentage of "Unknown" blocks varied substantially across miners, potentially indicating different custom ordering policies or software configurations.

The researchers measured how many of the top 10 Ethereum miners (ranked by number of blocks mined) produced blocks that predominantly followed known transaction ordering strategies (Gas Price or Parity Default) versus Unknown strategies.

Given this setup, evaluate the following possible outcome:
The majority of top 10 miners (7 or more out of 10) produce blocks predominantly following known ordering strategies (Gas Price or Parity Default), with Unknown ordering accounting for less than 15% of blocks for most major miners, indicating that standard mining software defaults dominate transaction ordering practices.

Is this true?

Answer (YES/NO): YES